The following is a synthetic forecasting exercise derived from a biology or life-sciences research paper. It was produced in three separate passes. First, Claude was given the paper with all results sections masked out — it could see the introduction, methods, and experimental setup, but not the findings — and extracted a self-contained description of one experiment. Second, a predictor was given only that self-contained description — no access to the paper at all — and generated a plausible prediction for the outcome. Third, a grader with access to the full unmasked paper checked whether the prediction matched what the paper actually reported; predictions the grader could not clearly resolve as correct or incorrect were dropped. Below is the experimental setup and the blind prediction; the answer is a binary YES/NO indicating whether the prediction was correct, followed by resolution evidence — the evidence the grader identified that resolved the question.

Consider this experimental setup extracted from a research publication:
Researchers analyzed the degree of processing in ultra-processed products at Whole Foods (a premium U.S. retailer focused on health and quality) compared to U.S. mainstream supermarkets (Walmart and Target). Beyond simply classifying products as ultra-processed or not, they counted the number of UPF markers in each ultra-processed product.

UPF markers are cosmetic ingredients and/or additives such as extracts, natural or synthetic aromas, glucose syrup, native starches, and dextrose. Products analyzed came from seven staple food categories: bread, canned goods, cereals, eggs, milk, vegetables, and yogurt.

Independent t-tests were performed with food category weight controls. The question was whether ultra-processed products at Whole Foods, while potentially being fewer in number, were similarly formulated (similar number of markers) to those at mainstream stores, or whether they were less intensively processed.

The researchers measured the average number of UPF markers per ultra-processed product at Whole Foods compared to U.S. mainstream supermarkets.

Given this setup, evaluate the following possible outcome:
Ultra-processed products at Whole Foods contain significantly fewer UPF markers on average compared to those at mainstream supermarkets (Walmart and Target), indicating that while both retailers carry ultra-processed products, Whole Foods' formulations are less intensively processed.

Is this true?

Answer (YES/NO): YES